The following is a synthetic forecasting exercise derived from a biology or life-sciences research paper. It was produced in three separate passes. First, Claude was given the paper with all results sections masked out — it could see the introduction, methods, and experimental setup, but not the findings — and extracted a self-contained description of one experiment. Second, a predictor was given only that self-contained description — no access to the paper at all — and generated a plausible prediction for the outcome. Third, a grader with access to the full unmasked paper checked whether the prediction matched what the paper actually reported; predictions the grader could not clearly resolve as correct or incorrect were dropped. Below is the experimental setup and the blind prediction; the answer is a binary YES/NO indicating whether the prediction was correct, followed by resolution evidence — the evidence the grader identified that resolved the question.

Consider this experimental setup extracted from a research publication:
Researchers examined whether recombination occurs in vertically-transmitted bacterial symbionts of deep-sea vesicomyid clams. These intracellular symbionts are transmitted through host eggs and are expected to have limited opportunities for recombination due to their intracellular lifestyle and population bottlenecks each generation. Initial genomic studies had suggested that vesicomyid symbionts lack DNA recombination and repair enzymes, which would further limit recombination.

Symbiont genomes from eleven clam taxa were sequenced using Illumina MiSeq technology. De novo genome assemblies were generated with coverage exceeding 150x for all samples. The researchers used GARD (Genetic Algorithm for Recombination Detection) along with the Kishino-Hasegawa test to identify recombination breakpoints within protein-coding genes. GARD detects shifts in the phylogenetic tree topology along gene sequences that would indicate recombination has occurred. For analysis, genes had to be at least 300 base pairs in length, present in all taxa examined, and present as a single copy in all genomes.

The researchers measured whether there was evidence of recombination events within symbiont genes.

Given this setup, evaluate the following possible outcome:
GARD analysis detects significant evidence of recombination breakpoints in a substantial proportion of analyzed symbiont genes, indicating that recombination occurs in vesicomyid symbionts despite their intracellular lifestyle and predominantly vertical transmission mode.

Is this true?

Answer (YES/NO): YES